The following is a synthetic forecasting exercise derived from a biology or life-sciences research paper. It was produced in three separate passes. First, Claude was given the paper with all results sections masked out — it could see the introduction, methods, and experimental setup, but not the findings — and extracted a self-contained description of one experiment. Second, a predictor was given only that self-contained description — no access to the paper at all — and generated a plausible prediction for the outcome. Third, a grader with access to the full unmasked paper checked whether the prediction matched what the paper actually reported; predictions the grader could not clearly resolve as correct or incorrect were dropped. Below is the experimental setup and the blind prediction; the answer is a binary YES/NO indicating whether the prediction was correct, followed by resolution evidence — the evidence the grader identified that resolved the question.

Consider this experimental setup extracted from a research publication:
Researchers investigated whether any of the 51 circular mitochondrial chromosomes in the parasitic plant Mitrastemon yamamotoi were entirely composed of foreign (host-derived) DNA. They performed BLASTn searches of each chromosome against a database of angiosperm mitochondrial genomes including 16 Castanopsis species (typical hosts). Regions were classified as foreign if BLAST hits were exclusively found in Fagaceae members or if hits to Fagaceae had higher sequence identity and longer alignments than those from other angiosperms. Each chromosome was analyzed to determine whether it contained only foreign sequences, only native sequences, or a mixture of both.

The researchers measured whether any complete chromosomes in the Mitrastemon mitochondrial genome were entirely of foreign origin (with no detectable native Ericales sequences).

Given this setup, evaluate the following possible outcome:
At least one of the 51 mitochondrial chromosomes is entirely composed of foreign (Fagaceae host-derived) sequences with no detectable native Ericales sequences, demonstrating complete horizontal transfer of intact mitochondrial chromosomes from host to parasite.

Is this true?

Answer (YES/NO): YES